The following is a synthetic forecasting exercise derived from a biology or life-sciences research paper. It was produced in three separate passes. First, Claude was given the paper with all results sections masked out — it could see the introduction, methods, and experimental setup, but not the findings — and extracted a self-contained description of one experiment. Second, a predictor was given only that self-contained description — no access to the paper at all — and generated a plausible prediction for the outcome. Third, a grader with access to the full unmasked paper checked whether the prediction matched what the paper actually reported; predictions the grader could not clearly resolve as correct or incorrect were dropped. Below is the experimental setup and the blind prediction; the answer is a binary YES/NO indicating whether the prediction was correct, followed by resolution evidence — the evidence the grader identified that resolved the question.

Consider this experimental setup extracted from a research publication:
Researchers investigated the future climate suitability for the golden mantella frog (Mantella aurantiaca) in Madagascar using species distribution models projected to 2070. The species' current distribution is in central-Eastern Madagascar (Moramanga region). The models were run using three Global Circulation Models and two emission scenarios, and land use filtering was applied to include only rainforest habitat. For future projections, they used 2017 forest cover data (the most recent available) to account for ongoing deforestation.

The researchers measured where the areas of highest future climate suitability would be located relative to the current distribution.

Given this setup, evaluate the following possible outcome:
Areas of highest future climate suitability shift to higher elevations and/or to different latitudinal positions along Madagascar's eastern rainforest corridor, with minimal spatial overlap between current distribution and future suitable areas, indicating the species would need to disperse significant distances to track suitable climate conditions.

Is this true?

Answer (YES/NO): NO